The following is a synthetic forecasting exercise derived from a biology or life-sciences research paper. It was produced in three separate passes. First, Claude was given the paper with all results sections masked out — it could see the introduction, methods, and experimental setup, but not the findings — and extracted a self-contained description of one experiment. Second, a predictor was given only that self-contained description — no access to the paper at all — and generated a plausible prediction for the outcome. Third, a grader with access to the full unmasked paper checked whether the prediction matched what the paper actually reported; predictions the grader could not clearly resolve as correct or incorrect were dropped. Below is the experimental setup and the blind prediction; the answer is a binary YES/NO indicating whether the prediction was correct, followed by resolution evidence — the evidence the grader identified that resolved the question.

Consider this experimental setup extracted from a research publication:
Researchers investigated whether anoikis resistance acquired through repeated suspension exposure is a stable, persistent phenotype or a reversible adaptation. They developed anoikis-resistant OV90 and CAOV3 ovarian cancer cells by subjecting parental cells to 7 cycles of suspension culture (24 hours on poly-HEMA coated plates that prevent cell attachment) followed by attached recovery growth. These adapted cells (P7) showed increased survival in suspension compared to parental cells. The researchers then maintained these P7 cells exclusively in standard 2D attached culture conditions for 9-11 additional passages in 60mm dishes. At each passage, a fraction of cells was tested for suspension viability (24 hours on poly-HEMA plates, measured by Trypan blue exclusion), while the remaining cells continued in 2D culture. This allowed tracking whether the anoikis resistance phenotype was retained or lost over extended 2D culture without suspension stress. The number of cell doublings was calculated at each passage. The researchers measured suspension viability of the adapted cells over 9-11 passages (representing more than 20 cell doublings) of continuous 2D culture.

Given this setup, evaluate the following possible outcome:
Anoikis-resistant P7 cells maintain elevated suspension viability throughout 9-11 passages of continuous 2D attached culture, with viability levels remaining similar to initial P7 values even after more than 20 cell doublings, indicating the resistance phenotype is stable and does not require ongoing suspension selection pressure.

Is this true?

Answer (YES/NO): NO